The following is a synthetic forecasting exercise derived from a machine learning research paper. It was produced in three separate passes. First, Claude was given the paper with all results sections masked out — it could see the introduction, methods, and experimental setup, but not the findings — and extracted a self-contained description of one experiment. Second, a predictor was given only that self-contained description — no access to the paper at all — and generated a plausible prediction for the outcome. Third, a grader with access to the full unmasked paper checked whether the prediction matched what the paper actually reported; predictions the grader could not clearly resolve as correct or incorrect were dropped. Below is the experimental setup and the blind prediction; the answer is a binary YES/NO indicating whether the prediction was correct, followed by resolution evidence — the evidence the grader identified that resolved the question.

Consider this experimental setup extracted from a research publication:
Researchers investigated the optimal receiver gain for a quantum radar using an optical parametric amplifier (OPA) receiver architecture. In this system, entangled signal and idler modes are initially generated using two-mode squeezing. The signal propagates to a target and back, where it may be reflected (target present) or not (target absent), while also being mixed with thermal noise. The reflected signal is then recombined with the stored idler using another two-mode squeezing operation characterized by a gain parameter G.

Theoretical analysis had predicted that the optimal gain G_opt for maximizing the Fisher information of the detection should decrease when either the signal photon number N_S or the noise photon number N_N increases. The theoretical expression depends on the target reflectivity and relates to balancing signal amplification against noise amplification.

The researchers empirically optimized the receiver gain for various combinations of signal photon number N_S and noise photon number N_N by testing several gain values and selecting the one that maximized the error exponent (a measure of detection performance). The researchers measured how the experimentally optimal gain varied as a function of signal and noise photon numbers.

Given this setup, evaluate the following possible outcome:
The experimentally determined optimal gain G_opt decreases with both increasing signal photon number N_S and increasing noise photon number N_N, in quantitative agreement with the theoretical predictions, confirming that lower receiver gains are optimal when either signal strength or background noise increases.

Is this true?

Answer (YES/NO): NO